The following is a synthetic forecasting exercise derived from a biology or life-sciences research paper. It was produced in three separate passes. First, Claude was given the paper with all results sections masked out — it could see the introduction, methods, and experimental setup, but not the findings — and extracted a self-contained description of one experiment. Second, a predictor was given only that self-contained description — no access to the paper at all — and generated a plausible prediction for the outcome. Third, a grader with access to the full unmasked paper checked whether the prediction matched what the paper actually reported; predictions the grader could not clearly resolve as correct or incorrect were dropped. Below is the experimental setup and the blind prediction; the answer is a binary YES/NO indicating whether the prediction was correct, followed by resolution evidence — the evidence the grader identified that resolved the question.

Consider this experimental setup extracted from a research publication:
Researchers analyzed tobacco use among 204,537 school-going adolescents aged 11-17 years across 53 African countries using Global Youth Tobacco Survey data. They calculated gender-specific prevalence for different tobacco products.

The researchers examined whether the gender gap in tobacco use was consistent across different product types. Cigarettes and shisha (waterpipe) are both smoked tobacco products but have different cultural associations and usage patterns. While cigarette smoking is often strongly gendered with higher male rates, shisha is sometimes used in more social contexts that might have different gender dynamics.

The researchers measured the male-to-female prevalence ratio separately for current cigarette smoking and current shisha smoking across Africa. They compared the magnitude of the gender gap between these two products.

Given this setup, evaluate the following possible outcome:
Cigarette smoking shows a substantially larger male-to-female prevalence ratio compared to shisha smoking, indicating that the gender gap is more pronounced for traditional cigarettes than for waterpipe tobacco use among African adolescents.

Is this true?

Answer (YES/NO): YES